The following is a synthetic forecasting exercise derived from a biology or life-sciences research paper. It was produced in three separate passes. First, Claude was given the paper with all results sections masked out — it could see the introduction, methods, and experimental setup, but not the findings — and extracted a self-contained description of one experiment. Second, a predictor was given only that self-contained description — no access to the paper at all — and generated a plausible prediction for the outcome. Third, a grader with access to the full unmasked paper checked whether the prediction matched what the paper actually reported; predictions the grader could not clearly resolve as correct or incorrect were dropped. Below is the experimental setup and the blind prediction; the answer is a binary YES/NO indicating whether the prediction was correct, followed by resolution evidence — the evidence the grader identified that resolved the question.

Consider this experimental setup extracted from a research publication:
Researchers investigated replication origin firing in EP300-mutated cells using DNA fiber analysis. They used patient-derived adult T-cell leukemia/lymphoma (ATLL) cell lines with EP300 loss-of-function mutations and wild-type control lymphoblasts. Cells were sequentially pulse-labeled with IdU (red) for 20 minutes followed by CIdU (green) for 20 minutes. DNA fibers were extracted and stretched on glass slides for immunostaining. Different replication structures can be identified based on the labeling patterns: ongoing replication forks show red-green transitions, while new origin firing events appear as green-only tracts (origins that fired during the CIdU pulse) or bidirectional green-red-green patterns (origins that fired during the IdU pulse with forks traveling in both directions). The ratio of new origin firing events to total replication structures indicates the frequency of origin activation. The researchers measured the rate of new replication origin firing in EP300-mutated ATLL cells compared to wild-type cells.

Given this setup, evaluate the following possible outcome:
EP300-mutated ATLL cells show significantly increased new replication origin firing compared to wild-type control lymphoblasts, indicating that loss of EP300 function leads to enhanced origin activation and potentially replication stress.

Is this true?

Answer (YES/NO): YES